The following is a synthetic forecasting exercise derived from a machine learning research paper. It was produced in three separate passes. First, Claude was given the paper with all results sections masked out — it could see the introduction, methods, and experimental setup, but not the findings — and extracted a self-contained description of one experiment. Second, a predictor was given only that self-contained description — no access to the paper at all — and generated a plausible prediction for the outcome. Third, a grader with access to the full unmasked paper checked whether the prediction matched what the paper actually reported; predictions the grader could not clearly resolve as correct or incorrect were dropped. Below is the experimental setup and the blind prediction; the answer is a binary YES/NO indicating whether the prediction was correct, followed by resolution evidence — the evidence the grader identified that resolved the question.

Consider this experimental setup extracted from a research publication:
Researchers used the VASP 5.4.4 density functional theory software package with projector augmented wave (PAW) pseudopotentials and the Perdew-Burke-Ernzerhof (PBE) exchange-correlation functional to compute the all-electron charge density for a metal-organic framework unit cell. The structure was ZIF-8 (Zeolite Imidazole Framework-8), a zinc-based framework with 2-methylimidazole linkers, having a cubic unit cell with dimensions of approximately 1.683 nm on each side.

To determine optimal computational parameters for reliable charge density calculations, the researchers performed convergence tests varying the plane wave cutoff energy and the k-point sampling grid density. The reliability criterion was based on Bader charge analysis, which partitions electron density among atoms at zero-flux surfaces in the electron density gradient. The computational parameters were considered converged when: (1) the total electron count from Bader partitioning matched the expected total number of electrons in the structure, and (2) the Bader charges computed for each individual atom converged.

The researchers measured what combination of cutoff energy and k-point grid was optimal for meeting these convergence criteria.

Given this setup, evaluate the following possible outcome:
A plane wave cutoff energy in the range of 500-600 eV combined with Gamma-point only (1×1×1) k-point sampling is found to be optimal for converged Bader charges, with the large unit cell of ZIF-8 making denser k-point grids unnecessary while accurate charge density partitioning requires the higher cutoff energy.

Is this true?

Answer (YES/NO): NO